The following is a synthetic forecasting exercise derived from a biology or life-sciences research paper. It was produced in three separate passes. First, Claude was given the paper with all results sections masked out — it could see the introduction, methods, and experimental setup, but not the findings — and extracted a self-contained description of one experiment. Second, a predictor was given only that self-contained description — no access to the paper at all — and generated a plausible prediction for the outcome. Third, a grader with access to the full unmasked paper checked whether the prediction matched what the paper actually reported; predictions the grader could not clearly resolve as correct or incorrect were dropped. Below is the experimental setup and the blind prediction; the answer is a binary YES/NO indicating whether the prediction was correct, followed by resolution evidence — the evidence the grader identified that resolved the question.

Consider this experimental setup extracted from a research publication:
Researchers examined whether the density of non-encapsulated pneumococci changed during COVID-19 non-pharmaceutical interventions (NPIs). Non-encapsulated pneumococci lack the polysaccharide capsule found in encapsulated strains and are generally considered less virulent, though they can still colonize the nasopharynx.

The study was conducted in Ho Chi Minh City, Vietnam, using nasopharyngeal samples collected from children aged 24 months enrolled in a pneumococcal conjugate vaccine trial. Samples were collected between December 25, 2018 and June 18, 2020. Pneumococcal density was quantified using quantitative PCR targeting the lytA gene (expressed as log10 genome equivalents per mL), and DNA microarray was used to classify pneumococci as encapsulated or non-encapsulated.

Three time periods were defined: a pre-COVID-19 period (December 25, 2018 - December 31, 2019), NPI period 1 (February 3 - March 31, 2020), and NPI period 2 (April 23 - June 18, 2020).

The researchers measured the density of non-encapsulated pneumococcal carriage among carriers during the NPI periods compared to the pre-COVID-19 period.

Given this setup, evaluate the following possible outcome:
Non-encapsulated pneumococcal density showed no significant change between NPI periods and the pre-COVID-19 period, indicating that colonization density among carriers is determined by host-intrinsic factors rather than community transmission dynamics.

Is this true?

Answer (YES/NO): NO